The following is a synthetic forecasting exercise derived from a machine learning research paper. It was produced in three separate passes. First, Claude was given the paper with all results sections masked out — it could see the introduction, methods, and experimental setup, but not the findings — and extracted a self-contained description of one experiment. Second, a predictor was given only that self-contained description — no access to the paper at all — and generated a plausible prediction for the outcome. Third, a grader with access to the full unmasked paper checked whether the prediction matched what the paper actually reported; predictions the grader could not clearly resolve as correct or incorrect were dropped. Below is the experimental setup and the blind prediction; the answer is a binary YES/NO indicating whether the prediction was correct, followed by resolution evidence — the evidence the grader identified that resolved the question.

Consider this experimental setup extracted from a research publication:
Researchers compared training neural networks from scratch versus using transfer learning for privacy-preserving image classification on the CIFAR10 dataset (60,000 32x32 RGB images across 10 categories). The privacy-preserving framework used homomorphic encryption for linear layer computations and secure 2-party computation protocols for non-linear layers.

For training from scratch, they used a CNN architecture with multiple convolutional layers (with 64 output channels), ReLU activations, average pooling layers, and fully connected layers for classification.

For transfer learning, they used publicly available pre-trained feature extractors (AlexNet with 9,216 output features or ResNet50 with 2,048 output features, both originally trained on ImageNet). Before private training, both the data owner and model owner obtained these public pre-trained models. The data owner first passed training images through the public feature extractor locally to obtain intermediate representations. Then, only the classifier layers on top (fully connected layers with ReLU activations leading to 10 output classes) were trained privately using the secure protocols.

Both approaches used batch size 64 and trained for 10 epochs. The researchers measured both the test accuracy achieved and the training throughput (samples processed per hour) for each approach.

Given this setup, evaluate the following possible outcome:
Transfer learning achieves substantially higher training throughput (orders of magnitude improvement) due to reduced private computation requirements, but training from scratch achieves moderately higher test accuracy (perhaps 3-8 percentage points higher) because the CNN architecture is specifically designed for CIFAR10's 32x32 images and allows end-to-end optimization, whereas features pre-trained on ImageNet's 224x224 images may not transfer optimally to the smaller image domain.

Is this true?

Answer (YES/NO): NO